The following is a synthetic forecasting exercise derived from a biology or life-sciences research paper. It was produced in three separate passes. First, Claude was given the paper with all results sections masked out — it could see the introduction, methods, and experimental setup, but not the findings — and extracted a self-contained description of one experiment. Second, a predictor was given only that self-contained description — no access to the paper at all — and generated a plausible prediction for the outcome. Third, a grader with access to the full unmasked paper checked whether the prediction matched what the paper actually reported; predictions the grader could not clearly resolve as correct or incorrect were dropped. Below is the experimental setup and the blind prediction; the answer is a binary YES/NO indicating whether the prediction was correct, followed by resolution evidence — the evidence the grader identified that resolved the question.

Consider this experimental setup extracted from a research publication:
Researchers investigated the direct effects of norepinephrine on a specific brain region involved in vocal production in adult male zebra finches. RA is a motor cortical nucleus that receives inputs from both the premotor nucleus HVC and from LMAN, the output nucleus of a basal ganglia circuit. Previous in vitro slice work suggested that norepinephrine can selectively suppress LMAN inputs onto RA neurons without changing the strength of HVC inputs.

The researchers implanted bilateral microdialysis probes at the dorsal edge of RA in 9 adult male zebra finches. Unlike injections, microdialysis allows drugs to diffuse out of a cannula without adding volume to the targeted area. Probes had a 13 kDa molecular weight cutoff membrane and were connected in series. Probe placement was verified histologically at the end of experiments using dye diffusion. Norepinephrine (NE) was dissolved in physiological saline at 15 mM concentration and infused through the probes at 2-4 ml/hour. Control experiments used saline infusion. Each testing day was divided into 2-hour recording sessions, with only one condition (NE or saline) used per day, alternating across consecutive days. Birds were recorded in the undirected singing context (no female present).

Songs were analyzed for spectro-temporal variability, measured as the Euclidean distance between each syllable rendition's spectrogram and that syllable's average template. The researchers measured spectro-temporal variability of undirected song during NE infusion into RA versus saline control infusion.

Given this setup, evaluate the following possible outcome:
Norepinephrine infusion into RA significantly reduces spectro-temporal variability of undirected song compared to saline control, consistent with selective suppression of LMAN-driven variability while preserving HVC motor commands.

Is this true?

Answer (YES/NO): YES